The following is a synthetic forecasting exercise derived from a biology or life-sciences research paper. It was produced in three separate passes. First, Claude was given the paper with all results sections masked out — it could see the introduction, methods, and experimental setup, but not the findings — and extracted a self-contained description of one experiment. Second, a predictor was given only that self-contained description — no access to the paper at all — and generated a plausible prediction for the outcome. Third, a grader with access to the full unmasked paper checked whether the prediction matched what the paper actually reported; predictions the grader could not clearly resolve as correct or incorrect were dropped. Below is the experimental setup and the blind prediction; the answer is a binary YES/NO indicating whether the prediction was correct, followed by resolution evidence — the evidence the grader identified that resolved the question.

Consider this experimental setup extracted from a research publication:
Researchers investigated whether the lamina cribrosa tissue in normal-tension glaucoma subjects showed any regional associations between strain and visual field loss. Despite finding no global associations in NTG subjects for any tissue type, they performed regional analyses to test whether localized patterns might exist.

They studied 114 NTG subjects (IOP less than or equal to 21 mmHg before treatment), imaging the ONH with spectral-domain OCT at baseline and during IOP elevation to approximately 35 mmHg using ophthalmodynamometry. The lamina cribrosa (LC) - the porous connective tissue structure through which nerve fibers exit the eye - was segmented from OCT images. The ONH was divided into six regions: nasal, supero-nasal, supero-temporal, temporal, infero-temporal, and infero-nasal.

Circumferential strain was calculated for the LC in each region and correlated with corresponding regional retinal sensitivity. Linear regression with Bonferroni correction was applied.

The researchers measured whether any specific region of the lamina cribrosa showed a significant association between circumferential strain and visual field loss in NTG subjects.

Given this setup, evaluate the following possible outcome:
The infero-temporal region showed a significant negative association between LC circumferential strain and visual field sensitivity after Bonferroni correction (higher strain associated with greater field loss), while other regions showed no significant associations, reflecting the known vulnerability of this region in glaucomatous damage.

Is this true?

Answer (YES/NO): NO